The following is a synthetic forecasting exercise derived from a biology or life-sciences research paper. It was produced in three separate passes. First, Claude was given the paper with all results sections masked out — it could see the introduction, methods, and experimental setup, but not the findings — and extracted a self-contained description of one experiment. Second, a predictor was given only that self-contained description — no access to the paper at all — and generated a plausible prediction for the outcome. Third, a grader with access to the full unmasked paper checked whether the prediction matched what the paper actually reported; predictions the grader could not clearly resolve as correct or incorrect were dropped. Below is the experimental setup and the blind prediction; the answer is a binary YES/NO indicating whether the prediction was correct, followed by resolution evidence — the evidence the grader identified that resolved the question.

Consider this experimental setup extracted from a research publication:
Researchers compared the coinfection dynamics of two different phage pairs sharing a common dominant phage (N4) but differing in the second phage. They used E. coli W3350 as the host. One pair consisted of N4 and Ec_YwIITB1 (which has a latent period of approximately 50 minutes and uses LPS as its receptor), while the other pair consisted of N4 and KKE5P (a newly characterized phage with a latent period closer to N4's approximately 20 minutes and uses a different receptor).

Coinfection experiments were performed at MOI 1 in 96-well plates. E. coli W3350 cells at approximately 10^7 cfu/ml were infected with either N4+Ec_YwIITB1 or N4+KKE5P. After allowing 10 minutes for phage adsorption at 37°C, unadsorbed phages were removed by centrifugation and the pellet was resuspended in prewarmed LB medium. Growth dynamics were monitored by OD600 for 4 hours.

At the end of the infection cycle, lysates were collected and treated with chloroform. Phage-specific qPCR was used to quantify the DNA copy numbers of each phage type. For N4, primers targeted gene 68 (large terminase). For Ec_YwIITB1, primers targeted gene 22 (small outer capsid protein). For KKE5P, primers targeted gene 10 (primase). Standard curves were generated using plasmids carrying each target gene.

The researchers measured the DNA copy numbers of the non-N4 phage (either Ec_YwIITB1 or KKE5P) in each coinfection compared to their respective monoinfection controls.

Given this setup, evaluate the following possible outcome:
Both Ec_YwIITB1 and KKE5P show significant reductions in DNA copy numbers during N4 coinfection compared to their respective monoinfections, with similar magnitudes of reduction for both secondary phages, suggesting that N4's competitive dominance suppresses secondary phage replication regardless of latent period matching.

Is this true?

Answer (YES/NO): NO